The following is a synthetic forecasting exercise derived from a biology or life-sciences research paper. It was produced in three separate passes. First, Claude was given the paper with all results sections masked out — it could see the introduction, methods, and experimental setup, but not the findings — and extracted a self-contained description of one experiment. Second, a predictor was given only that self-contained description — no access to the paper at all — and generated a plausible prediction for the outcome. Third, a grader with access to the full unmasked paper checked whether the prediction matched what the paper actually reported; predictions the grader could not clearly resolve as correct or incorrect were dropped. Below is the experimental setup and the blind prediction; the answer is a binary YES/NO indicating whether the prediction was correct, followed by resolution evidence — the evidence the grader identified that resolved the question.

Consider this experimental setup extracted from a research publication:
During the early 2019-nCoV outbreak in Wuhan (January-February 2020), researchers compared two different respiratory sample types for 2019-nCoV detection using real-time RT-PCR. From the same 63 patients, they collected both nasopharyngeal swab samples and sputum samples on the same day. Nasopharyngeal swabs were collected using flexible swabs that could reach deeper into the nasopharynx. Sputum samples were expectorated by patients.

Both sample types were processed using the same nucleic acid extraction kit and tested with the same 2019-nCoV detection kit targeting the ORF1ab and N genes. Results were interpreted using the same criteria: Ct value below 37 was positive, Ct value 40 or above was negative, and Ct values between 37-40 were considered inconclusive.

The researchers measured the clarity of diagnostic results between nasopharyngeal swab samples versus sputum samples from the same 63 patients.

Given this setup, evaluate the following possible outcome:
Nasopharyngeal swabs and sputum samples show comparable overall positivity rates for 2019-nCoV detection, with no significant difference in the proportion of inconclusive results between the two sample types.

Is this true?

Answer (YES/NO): NO